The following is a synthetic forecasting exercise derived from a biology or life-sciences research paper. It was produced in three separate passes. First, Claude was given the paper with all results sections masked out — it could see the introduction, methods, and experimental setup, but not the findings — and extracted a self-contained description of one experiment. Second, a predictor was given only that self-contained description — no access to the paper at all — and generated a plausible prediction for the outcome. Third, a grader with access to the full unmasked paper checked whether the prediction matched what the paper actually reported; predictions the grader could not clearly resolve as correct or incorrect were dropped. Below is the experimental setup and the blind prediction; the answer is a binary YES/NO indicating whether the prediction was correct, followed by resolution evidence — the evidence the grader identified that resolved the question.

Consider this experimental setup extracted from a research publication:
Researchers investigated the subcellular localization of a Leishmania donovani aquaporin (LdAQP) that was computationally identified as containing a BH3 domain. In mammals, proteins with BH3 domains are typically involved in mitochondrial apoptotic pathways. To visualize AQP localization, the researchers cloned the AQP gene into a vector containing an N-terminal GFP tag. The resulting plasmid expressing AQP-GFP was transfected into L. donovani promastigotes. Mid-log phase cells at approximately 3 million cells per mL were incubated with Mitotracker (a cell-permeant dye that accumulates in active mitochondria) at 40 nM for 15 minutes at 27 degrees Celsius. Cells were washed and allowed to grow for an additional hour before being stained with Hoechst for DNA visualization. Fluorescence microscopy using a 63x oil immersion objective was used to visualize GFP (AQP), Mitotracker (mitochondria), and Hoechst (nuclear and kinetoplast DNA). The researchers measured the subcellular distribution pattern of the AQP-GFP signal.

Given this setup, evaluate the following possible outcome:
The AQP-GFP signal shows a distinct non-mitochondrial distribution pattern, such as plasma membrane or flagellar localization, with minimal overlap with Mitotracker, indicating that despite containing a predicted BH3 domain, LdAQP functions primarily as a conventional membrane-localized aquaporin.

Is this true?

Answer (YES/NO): NO